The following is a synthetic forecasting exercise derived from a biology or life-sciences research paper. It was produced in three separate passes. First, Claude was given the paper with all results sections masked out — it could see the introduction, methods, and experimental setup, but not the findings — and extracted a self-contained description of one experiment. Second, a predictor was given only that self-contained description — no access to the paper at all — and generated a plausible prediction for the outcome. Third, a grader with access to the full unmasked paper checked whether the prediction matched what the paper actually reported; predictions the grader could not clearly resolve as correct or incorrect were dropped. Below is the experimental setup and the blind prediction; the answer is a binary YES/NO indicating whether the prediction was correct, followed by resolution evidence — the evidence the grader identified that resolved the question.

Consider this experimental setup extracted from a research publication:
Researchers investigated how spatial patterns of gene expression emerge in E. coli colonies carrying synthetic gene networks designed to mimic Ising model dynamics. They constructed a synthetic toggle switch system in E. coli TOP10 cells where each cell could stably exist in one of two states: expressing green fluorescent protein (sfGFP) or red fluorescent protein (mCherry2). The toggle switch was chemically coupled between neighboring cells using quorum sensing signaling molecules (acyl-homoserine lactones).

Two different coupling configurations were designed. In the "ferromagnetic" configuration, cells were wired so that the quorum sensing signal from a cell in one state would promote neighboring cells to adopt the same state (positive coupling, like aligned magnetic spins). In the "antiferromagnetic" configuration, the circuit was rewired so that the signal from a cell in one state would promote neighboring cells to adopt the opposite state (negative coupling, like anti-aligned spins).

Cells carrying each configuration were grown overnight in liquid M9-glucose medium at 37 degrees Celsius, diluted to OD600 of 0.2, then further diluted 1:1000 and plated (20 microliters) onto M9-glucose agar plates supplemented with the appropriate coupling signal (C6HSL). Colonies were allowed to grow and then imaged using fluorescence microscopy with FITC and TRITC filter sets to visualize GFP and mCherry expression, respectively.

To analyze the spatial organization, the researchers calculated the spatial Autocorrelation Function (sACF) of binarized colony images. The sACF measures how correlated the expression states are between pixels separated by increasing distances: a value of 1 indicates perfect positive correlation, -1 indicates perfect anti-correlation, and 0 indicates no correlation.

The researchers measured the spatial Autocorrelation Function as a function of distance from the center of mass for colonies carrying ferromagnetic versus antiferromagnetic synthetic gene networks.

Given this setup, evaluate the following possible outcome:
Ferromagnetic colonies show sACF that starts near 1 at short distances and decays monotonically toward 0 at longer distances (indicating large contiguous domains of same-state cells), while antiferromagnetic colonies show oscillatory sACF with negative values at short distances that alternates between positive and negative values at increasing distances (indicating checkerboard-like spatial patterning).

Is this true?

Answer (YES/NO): YES